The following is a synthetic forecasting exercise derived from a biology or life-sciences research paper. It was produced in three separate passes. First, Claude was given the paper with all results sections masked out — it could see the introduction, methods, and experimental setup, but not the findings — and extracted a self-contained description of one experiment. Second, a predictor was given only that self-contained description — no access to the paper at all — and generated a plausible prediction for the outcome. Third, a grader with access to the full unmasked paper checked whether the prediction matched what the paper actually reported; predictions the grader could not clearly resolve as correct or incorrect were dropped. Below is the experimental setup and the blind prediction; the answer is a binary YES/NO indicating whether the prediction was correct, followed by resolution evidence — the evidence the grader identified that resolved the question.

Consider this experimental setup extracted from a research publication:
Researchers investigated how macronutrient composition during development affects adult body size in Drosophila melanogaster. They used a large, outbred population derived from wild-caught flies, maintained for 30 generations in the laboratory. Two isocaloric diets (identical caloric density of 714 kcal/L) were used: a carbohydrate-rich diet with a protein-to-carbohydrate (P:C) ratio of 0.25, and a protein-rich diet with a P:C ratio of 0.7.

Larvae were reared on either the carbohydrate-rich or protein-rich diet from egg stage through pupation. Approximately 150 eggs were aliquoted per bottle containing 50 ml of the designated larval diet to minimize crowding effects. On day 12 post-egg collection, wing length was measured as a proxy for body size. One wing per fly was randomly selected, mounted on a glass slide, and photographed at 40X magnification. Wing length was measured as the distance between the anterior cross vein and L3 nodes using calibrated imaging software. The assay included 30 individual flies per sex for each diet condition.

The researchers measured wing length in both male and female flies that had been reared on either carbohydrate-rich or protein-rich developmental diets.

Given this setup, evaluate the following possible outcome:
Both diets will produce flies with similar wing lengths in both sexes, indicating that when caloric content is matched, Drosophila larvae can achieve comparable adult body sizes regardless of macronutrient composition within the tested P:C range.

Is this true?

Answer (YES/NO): NO